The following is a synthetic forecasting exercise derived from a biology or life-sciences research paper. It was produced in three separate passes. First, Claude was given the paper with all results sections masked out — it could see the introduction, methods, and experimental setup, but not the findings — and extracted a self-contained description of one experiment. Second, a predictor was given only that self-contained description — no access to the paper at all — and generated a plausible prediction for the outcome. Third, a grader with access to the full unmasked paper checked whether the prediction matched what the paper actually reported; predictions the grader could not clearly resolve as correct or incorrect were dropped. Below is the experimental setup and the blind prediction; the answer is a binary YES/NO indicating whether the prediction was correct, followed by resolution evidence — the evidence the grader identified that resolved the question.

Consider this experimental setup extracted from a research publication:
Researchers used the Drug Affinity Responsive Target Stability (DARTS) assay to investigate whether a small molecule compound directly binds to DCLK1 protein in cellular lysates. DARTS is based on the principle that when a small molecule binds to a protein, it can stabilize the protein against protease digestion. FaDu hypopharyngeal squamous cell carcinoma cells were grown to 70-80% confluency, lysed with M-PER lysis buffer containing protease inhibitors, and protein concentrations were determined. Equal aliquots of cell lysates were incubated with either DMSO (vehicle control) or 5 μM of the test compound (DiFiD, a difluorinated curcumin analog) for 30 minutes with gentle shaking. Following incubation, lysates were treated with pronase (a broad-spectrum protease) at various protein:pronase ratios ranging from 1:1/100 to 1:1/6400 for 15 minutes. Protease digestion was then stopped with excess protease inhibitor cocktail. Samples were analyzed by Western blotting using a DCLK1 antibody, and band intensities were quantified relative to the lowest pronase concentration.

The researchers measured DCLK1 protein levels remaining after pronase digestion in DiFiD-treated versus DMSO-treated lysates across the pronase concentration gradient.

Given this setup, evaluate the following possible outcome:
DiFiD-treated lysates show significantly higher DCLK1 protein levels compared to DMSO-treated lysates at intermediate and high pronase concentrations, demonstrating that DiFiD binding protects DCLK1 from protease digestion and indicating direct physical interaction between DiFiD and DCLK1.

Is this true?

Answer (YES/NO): YES